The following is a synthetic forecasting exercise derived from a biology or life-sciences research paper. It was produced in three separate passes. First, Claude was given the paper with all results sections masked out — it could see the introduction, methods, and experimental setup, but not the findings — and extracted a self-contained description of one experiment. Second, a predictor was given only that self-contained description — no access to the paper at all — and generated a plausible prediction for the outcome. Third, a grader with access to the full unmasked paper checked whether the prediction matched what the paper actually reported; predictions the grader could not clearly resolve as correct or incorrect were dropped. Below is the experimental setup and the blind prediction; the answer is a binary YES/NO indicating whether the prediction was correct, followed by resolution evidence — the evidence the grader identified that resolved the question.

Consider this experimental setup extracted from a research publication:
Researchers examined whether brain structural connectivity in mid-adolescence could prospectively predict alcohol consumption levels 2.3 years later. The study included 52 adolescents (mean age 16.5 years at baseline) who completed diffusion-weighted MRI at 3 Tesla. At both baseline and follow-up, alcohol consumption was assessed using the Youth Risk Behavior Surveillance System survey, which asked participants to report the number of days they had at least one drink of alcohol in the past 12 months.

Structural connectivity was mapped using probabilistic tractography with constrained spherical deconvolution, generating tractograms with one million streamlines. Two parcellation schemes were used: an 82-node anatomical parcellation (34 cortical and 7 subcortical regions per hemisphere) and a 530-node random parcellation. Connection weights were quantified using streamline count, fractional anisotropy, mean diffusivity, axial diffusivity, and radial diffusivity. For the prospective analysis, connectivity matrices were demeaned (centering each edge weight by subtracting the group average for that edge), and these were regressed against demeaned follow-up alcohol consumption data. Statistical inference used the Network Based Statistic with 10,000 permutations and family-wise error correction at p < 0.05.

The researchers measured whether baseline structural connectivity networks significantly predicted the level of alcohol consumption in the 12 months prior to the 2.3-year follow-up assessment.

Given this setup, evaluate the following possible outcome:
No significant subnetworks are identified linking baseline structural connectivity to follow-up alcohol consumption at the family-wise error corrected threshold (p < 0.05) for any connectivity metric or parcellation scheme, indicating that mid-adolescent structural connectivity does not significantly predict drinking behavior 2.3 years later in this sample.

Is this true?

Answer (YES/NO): YES